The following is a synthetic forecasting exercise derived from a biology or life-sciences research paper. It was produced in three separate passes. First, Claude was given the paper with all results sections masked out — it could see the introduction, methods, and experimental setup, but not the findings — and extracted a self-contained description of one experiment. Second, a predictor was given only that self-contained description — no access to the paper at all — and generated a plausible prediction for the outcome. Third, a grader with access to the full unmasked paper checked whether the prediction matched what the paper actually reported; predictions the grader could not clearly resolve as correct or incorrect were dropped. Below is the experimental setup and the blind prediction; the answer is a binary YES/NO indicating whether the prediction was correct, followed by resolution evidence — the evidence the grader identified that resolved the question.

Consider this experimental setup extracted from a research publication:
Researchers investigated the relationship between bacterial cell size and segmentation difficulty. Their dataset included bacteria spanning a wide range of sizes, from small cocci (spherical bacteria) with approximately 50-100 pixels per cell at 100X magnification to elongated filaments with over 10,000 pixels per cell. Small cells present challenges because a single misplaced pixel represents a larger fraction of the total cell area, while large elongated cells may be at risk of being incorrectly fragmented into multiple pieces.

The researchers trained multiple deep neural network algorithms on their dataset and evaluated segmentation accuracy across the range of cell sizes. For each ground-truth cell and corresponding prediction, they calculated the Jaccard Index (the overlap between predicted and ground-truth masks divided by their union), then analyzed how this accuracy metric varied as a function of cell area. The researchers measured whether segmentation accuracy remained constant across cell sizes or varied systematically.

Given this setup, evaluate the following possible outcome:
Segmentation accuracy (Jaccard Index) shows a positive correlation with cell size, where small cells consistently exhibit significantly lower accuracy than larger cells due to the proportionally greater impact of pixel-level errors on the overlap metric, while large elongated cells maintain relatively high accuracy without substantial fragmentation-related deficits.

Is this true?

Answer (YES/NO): NO